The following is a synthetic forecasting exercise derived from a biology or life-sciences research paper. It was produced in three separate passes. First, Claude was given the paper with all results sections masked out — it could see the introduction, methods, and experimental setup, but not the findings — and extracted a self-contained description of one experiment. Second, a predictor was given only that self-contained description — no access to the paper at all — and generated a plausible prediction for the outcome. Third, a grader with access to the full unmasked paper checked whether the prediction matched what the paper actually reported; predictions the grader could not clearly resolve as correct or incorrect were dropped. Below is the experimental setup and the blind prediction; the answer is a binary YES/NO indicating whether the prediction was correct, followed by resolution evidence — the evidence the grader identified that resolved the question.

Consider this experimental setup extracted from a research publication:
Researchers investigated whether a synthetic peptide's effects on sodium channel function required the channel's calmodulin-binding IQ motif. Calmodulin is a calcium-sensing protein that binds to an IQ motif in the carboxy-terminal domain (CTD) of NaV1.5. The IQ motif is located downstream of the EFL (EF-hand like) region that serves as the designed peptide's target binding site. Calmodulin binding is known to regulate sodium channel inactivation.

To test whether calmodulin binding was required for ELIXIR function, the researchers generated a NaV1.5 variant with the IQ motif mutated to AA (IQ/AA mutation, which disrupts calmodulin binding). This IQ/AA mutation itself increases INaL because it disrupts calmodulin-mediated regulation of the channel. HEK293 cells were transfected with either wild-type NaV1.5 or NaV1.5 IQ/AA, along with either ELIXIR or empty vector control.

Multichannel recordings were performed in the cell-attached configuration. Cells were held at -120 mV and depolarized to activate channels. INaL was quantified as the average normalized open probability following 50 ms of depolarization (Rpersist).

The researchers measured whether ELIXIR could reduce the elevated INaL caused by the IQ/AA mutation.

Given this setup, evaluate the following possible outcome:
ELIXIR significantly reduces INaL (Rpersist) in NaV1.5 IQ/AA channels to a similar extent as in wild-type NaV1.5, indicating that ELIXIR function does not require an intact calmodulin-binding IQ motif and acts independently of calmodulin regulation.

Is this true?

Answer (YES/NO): NO